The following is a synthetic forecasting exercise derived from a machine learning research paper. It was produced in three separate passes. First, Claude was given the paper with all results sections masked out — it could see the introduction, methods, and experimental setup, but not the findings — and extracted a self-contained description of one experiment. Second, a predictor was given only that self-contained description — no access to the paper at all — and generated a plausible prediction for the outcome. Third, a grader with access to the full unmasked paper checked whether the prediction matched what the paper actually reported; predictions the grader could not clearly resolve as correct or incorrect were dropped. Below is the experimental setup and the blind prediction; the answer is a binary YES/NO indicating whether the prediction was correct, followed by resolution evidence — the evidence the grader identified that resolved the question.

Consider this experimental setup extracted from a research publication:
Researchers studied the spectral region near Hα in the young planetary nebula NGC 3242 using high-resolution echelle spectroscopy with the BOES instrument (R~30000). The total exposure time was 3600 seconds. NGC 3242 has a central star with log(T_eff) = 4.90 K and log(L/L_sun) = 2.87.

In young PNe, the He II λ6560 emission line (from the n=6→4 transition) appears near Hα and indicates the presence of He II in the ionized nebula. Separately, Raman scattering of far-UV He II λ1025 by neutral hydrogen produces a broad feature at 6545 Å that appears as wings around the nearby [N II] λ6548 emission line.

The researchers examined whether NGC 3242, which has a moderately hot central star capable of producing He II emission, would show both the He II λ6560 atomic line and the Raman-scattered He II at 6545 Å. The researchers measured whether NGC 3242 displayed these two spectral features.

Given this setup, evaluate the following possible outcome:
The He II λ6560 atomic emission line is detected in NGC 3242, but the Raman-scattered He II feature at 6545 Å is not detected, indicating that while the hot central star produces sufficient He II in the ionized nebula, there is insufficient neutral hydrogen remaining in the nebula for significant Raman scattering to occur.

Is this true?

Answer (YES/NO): YES